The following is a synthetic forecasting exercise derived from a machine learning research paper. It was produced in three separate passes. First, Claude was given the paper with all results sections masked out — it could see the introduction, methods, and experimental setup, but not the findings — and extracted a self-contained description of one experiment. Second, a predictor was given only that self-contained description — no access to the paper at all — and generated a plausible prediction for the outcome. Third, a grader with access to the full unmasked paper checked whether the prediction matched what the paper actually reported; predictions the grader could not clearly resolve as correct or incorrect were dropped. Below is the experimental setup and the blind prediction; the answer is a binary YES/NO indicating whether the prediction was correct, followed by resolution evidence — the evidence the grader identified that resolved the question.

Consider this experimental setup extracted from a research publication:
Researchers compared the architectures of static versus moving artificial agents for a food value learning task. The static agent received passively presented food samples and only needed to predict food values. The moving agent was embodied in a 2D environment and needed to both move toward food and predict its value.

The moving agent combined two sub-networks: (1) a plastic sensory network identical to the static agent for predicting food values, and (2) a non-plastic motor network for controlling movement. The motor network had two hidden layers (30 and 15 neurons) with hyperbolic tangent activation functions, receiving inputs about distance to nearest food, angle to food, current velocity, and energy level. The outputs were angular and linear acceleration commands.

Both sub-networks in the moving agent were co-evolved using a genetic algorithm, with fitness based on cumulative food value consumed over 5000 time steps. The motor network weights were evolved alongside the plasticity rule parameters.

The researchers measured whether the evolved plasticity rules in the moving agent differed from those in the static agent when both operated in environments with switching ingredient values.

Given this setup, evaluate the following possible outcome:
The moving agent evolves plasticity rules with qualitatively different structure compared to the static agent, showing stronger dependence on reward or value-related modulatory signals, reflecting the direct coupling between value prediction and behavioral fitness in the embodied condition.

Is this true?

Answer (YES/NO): NO